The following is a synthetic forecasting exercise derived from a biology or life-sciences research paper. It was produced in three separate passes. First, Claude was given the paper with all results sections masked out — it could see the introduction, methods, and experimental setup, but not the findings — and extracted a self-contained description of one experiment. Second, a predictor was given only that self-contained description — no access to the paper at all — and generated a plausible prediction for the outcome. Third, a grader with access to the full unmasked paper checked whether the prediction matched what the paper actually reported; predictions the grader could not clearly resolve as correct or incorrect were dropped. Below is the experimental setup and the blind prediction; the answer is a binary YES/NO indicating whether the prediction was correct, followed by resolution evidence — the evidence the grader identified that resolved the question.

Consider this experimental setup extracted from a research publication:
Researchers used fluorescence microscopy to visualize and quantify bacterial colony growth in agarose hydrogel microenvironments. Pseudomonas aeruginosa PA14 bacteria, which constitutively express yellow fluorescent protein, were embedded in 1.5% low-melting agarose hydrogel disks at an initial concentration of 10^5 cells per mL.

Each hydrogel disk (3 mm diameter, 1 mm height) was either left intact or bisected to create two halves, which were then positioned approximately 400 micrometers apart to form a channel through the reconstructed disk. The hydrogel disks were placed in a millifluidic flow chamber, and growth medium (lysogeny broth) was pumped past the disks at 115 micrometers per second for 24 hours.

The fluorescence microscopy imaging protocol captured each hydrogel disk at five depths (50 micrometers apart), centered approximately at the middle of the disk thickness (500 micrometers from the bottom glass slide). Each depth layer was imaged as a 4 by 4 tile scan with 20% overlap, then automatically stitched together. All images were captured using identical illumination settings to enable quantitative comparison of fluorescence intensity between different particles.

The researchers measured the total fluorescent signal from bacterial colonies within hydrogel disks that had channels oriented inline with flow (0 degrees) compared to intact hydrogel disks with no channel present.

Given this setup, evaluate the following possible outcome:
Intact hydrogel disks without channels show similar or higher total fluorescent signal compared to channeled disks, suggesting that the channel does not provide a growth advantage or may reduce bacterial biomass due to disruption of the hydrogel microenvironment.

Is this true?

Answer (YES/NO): NO